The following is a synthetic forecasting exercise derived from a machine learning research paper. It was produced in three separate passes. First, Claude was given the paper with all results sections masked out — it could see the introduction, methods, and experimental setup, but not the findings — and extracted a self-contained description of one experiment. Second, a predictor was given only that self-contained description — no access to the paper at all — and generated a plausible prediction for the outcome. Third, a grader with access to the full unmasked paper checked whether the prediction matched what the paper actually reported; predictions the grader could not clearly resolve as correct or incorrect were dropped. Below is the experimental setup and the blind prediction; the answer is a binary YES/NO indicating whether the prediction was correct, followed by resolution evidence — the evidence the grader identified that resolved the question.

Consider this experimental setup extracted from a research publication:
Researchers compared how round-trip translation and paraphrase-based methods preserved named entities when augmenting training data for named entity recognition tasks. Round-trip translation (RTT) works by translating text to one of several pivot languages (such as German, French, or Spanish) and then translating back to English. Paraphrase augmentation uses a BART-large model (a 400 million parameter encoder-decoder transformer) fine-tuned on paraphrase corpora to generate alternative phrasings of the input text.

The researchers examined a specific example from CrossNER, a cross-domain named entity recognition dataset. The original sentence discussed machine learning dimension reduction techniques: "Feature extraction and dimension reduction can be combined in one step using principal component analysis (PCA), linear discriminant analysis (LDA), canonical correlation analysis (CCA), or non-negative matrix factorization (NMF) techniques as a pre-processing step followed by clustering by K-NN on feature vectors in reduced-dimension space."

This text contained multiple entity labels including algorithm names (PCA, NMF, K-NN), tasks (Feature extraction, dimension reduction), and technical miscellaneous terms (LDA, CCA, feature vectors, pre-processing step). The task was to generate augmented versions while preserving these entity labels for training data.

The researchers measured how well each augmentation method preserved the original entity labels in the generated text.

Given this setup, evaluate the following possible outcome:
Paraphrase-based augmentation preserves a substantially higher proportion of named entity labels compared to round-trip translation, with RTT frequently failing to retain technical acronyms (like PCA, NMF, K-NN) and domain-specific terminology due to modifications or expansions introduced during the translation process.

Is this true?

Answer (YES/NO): YES